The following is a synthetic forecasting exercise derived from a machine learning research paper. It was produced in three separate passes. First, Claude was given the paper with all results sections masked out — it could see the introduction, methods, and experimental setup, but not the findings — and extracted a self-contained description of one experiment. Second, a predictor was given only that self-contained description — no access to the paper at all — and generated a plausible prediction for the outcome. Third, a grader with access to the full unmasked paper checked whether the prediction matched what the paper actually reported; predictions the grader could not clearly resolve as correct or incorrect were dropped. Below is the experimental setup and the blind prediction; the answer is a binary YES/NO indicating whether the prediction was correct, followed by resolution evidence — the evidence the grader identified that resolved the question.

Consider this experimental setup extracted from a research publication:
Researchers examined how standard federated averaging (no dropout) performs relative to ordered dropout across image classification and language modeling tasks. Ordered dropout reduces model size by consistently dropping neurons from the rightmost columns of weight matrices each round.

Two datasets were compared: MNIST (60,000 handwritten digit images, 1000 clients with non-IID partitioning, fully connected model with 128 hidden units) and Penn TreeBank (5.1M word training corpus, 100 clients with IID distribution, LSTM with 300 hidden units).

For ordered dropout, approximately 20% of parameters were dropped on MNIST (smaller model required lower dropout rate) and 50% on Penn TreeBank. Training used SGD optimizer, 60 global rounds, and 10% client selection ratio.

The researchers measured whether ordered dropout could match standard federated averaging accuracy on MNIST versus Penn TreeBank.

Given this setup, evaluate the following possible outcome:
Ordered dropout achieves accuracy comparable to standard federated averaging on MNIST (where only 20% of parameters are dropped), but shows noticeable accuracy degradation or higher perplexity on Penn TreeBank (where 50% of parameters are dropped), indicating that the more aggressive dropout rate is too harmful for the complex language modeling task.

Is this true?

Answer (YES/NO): YES